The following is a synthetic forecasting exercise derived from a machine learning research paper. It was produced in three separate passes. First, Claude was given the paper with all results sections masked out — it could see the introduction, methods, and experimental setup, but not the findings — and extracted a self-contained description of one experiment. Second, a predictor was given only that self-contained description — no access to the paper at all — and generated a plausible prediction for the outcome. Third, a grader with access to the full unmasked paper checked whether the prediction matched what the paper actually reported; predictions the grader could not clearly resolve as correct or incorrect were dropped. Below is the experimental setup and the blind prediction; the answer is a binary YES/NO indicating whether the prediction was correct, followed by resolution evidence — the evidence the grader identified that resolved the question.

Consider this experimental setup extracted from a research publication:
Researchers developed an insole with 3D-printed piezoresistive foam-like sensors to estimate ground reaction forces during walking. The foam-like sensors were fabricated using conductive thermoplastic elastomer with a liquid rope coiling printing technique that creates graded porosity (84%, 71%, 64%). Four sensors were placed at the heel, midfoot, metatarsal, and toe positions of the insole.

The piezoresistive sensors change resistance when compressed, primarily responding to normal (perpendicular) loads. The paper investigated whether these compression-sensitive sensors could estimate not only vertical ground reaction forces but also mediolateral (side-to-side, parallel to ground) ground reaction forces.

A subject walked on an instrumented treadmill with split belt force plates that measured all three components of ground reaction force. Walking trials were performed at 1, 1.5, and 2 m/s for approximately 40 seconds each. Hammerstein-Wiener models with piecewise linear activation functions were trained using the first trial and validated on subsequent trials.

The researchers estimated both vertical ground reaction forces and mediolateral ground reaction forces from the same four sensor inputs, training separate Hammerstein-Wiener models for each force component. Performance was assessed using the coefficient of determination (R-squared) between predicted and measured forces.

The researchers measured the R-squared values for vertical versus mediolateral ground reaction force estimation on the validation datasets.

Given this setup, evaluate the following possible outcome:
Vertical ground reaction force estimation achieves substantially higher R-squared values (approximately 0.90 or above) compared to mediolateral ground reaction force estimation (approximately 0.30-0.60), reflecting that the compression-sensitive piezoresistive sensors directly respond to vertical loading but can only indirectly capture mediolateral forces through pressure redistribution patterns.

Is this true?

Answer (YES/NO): NO